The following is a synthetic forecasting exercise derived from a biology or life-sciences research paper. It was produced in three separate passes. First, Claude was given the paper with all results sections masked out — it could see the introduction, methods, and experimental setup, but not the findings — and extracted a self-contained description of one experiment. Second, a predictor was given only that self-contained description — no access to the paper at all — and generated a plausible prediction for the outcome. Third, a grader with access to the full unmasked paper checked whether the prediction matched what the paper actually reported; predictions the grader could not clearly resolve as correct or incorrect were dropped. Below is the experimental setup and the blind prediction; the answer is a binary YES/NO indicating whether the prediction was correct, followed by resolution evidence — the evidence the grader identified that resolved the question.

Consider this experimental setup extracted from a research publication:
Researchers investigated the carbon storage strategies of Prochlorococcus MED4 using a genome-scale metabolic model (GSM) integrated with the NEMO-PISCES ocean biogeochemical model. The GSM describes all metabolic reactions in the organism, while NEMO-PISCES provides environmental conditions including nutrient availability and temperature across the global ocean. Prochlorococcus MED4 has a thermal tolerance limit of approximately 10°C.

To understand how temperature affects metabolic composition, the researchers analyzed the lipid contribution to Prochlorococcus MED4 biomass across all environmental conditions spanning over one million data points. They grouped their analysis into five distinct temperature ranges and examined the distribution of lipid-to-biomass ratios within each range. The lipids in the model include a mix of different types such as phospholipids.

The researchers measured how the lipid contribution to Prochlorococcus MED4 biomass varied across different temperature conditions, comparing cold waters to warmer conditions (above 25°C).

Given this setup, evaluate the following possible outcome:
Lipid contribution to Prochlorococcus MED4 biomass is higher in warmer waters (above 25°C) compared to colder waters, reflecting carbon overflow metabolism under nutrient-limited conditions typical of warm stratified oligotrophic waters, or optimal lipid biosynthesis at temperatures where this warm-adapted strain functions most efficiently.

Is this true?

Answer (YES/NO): NO